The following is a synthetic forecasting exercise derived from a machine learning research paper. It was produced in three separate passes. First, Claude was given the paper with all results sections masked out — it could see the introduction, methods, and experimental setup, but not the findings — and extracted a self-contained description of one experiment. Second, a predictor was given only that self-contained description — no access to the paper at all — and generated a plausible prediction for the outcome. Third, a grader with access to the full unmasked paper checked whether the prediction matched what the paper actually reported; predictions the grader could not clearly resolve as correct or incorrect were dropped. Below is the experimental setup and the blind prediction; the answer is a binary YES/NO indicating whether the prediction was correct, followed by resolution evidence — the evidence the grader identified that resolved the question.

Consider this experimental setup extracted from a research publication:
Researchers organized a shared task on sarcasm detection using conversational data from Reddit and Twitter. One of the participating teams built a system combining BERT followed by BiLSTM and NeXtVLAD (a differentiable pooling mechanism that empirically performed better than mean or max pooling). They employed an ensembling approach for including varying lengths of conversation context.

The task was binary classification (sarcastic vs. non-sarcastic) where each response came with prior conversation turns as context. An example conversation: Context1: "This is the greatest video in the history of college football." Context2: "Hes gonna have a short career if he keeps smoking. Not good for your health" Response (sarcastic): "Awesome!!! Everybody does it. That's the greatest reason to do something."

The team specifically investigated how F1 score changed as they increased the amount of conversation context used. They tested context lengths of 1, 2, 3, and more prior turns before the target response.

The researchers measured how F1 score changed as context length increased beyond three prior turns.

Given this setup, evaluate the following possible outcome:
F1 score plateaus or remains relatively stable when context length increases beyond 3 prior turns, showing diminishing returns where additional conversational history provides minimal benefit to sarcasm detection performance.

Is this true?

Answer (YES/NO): YES